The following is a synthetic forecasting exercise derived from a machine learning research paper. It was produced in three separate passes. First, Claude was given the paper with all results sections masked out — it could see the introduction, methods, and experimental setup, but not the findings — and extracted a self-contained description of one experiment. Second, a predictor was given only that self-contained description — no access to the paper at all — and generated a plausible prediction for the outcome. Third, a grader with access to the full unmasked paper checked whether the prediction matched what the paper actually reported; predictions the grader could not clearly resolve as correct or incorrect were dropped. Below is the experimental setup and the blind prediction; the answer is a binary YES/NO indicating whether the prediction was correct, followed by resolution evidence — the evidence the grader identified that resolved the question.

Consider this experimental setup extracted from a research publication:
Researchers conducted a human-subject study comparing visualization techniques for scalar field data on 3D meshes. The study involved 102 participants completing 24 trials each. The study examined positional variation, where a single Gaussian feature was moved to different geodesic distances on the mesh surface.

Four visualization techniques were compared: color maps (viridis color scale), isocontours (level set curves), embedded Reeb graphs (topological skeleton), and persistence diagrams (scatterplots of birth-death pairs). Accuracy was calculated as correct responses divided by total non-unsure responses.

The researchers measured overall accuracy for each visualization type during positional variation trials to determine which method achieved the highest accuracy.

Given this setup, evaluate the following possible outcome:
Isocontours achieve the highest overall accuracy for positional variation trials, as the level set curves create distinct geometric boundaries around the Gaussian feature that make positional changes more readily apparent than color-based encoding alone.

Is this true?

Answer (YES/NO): NO